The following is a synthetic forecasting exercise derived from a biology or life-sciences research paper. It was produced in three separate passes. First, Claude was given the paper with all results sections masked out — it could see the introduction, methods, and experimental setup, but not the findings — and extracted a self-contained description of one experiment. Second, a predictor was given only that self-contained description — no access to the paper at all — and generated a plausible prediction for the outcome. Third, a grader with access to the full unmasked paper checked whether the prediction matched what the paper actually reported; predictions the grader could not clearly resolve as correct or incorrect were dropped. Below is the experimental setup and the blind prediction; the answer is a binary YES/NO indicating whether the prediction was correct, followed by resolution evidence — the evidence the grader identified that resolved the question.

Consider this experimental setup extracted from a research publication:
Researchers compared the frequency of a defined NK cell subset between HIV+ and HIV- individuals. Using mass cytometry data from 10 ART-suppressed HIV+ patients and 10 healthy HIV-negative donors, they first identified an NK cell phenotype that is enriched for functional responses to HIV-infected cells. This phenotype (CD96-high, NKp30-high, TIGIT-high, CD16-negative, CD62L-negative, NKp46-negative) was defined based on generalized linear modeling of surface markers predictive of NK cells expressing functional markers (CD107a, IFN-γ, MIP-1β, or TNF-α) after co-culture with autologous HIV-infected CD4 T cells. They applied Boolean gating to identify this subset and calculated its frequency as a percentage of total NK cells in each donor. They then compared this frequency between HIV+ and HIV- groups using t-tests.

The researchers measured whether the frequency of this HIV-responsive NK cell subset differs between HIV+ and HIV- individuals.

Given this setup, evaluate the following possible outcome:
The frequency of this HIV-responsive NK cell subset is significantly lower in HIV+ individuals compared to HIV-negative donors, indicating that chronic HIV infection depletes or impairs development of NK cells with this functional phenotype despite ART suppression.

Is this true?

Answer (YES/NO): NO